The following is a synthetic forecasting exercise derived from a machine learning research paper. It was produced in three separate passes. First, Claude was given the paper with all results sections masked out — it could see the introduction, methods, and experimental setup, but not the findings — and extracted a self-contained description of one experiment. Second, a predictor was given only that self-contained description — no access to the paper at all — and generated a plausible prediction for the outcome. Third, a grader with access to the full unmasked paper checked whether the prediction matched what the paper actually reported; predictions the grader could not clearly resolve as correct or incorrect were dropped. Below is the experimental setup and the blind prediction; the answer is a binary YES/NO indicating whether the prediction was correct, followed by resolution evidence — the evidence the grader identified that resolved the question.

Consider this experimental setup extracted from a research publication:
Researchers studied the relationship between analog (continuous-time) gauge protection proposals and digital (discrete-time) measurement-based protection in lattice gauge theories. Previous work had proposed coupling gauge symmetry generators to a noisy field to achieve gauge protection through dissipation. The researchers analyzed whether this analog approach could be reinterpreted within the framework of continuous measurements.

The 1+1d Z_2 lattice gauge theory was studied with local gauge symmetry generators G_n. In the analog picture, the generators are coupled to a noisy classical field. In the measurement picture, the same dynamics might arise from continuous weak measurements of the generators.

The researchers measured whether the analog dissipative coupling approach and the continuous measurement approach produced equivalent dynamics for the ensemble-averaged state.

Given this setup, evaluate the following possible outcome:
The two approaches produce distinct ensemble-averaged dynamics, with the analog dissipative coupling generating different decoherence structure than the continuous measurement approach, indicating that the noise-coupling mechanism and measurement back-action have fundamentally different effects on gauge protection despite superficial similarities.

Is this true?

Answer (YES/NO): NO